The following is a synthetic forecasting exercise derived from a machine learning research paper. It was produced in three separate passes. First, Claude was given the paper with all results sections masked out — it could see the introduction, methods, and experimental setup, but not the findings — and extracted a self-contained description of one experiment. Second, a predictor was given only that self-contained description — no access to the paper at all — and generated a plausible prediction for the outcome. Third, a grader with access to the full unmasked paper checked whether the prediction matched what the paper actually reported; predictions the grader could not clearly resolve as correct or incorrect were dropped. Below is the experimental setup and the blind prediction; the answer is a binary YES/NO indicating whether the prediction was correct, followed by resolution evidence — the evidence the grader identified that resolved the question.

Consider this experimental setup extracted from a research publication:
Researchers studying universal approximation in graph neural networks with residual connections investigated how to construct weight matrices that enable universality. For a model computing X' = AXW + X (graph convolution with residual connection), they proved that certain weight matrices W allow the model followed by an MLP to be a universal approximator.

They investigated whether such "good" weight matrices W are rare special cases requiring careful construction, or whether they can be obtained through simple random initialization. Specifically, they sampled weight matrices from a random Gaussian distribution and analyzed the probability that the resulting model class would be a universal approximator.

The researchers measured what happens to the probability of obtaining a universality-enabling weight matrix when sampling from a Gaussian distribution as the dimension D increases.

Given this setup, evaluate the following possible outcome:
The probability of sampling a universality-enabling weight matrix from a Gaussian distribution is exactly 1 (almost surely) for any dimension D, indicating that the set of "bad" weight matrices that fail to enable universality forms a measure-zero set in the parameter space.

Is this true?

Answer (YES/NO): NO